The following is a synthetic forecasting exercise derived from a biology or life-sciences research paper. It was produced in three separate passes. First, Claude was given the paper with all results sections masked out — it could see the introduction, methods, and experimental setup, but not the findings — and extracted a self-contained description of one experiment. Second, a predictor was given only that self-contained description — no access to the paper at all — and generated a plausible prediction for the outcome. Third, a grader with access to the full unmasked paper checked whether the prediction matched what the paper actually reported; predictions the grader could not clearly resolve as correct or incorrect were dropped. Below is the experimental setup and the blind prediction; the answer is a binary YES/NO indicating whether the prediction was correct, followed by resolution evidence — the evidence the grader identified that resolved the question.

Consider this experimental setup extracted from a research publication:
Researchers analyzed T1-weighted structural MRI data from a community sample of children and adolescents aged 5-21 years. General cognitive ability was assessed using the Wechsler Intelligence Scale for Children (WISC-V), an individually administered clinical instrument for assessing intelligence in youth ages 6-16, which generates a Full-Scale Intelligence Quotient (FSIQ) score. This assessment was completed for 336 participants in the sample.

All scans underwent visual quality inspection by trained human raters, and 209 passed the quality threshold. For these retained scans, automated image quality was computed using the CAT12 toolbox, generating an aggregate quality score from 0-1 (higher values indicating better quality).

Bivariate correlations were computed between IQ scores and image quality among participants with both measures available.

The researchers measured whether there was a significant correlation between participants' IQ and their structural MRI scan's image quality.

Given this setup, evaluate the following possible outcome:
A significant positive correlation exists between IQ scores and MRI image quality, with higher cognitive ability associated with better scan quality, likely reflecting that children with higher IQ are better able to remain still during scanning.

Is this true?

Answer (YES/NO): NO